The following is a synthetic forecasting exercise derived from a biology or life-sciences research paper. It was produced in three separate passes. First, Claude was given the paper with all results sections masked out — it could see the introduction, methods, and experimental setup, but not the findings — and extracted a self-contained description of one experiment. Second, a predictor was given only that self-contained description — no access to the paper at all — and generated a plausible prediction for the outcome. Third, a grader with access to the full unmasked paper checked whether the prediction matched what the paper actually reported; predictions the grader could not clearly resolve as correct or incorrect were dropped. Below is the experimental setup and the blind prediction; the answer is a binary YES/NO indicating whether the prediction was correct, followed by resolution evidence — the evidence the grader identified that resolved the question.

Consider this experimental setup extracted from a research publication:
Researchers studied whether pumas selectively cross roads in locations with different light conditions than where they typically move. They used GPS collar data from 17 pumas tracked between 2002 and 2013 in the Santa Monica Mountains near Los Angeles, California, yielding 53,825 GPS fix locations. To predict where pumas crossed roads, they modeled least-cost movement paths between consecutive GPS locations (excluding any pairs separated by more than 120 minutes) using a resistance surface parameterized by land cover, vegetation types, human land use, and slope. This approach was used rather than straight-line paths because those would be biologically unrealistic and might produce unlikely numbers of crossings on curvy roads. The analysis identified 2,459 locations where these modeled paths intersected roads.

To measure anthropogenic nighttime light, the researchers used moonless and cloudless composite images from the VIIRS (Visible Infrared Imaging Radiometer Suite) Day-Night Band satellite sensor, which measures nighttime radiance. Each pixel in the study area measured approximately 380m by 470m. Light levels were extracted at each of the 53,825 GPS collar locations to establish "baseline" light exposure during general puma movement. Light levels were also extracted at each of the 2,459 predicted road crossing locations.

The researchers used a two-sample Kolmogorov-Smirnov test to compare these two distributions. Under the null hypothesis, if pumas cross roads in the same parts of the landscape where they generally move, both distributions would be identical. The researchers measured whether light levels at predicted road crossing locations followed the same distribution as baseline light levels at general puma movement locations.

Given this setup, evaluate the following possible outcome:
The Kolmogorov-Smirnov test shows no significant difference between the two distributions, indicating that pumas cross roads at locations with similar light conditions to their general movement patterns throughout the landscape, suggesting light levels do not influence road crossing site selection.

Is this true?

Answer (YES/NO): NO